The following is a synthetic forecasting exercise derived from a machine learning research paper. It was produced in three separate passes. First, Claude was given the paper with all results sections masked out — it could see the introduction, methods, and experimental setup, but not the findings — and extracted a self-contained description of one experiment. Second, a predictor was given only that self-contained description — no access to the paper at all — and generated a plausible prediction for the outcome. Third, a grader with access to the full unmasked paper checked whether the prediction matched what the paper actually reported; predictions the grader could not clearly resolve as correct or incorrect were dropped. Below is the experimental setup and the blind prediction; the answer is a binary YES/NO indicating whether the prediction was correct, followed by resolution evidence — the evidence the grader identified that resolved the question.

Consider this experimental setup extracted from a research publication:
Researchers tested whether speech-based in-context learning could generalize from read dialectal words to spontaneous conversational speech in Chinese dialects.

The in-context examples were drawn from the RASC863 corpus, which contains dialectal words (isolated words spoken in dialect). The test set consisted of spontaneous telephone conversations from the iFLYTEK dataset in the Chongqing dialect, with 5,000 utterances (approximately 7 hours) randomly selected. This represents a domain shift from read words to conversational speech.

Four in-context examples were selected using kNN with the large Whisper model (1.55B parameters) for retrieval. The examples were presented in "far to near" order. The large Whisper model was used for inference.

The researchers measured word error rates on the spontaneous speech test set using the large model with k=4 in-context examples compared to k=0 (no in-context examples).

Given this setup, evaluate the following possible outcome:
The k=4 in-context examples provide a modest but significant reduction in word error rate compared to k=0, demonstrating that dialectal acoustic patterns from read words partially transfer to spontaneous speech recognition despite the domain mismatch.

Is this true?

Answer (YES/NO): YES